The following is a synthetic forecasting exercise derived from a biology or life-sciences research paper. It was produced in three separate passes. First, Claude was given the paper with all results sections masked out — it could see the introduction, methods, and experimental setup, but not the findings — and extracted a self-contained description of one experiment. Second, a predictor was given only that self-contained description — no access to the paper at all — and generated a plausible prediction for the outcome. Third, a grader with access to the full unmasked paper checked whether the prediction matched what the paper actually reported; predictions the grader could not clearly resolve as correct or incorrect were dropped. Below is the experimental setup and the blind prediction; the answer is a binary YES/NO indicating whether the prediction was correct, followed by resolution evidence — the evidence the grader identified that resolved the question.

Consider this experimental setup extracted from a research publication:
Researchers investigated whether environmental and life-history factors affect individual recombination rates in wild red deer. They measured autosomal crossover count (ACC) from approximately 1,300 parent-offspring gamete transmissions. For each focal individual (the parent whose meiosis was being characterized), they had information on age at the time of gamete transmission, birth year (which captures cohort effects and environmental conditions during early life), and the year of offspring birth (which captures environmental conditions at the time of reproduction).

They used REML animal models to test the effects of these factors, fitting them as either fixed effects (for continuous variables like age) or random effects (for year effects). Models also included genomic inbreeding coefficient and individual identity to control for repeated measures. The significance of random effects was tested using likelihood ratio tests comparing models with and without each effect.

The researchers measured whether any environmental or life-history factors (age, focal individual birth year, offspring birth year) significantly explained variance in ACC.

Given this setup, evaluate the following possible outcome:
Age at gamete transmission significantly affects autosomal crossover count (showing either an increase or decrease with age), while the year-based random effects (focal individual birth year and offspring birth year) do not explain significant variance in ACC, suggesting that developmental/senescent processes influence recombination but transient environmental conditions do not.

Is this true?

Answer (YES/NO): NO